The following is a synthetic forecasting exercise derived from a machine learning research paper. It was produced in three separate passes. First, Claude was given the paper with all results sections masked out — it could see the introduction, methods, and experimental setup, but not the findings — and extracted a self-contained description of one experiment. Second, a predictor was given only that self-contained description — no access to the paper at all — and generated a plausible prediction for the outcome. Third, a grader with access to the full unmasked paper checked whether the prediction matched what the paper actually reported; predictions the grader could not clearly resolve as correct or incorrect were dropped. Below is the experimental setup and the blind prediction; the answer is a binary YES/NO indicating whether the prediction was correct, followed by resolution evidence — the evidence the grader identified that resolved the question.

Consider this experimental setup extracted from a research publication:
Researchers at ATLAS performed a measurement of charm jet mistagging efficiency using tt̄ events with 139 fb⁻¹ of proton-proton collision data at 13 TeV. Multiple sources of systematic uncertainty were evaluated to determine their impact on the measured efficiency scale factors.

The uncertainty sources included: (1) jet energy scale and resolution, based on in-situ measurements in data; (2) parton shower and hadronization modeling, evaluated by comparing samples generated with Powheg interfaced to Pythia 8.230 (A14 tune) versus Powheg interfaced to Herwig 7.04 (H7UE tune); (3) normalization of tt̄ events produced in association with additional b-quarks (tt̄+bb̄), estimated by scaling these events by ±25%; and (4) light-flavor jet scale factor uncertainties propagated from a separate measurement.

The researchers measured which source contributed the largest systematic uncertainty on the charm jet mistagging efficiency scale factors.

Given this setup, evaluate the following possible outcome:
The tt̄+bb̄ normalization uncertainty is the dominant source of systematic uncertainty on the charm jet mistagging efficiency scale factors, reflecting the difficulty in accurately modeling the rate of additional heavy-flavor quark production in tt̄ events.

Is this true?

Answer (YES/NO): NO